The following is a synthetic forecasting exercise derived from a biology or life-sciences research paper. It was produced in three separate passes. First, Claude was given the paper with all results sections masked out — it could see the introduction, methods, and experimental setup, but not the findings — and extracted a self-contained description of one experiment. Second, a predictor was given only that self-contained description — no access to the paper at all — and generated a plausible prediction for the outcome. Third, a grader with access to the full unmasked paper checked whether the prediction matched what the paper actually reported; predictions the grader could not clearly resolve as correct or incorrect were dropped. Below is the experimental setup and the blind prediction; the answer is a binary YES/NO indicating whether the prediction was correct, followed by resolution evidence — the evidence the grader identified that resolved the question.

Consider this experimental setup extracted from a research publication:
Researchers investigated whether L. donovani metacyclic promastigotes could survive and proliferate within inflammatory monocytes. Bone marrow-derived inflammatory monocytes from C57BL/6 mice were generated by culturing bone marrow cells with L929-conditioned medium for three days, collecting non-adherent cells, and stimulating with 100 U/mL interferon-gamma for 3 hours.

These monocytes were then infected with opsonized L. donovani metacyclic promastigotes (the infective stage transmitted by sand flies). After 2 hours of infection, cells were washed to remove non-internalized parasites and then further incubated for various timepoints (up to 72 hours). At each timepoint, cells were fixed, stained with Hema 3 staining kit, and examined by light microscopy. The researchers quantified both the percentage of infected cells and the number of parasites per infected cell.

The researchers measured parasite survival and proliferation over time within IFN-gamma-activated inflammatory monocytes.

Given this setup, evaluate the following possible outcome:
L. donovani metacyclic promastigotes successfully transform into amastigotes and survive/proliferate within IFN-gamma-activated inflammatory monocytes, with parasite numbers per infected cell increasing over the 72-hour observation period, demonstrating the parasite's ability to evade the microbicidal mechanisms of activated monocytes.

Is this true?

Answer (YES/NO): YES